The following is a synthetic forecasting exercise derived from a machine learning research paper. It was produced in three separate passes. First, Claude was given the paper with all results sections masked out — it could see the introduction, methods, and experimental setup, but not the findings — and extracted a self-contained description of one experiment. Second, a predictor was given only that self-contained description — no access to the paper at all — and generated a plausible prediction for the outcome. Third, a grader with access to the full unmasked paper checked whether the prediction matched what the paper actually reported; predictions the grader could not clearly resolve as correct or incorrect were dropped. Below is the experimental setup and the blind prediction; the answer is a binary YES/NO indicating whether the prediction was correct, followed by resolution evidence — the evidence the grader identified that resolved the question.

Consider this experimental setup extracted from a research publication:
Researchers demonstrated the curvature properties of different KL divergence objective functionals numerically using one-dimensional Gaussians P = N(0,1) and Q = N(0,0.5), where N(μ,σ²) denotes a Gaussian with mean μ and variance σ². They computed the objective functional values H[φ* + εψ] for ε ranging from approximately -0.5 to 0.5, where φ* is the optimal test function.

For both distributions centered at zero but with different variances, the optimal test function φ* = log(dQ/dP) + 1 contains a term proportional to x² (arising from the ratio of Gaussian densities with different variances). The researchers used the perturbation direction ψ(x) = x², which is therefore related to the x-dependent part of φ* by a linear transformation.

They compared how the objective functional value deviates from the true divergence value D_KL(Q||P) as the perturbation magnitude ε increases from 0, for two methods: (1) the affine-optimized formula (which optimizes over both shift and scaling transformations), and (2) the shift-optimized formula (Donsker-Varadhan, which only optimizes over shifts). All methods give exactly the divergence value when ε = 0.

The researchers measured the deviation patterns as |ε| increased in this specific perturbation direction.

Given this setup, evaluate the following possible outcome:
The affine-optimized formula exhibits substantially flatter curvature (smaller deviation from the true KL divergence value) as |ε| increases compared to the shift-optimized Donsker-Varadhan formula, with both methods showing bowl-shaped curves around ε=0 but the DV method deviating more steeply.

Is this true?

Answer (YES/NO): NO